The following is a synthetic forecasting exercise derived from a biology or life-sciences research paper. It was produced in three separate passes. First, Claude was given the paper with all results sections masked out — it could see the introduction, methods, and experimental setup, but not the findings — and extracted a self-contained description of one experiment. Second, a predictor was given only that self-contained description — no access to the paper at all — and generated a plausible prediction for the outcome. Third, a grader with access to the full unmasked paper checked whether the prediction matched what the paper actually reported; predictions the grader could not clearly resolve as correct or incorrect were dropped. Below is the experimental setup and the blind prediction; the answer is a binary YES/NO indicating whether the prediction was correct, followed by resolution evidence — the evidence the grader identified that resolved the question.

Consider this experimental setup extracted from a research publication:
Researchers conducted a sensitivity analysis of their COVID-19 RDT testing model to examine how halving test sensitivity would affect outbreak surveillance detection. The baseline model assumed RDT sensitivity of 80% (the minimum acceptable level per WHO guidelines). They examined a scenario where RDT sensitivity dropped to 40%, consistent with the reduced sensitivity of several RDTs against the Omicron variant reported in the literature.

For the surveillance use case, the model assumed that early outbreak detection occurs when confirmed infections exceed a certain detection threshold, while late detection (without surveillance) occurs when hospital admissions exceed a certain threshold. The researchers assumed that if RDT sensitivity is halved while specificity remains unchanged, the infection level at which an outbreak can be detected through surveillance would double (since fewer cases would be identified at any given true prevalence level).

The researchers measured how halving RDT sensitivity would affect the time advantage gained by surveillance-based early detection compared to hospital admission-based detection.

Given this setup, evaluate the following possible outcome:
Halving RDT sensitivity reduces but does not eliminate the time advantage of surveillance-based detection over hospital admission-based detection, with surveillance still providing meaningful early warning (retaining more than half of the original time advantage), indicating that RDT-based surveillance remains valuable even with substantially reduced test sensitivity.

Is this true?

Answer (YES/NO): YES